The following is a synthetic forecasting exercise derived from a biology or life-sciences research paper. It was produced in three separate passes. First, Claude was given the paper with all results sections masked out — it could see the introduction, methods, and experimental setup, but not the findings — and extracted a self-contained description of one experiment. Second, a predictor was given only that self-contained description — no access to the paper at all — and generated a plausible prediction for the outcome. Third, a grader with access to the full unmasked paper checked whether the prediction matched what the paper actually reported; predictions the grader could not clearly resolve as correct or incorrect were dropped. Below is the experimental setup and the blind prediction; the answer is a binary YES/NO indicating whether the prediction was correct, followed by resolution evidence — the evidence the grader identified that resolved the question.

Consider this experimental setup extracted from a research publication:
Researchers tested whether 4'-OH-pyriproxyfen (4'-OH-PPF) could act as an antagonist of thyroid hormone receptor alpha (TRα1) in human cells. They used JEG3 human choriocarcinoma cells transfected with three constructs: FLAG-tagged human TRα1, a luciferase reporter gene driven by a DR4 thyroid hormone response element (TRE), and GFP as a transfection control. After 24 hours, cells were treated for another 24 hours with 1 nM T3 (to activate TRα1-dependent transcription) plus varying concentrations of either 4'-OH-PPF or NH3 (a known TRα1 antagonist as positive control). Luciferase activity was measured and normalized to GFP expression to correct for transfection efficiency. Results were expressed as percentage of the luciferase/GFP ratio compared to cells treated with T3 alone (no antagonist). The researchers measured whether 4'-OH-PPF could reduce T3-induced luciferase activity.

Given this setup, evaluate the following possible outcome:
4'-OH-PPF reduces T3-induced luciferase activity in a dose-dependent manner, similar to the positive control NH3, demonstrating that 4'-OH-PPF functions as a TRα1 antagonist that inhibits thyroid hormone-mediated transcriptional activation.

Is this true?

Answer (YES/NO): NO